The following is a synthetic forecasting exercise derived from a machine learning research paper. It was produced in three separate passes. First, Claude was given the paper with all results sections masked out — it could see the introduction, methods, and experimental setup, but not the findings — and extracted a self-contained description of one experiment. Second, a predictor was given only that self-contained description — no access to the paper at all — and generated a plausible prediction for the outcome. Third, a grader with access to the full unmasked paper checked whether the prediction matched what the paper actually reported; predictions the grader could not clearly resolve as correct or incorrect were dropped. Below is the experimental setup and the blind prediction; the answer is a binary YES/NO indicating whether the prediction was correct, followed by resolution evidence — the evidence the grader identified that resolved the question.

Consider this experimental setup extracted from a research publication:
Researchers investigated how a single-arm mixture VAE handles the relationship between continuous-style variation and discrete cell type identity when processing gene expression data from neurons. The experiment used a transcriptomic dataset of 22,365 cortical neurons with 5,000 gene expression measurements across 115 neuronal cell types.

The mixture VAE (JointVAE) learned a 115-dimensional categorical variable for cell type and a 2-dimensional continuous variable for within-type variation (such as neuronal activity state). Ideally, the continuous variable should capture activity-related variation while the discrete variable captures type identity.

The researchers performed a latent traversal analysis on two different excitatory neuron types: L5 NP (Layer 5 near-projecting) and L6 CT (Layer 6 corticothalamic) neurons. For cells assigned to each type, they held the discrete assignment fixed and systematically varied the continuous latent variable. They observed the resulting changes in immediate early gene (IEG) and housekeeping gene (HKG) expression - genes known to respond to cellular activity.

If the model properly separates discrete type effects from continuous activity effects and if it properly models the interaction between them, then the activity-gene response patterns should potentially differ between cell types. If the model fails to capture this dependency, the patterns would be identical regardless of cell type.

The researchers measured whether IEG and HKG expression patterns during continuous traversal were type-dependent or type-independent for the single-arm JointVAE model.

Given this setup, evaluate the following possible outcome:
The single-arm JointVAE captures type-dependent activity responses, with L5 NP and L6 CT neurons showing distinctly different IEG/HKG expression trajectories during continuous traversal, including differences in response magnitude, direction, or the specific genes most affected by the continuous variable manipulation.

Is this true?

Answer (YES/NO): NO